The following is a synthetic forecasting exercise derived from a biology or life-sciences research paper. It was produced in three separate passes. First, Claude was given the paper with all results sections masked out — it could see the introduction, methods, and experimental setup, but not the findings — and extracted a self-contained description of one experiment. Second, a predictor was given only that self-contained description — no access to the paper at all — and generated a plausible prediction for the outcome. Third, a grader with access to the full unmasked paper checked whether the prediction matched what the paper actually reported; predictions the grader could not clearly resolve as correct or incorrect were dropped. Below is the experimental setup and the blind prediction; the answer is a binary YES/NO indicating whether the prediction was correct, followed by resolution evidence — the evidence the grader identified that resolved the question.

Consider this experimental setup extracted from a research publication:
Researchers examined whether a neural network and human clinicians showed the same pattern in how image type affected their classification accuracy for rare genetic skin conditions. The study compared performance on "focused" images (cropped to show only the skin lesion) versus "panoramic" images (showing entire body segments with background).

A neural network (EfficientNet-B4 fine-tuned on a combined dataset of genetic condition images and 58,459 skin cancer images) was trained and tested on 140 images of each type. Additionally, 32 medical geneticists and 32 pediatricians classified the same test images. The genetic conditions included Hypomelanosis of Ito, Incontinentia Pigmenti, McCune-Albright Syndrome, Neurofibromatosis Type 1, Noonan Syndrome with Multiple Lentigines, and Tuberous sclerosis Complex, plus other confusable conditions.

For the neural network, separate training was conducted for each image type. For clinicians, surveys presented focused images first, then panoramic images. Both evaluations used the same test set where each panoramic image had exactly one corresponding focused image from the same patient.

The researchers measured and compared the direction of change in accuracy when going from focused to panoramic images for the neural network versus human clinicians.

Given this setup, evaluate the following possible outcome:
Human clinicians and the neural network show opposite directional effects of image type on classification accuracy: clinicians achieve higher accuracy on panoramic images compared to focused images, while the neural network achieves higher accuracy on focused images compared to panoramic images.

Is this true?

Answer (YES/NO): NO